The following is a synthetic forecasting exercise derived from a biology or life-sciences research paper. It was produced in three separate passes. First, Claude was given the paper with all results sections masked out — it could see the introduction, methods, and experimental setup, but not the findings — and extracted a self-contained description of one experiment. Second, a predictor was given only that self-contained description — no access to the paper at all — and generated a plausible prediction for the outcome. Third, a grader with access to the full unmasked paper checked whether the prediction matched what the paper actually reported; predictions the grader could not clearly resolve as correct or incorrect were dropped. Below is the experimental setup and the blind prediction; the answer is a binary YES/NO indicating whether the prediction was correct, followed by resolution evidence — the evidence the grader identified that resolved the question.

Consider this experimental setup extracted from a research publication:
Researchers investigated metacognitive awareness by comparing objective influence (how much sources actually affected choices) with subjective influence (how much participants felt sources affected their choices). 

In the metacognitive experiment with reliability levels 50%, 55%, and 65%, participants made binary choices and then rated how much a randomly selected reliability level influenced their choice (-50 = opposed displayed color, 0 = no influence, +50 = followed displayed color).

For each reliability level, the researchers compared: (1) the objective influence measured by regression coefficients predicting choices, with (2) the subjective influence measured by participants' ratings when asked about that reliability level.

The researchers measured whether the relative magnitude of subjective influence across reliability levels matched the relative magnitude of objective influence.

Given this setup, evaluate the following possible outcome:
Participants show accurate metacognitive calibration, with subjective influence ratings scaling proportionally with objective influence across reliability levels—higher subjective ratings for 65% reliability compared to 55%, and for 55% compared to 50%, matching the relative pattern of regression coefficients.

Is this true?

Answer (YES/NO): YES